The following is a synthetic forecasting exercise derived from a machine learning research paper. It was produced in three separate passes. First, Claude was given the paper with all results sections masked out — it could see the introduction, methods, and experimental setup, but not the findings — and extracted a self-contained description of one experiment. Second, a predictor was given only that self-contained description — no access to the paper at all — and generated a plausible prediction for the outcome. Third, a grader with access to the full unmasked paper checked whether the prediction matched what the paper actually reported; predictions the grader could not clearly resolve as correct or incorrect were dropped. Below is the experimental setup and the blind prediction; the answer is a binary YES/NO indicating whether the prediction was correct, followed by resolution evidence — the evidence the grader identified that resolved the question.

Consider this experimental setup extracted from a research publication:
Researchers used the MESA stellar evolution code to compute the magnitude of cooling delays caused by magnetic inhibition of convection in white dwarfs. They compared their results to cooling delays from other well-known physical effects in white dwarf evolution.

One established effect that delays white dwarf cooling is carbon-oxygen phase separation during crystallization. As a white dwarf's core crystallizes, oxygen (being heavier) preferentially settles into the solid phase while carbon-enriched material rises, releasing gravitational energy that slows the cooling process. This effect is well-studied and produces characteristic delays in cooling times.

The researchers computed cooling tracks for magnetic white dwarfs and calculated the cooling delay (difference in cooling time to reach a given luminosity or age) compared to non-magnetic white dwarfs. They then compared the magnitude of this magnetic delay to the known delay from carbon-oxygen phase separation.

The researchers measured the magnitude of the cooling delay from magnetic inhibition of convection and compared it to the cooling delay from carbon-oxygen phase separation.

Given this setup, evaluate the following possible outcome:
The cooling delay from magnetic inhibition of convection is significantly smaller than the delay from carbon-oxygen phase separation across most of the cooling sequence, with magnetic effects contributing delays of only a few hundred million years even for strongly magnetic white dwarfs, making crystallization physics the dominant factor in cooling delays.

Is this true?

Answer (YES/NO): NO